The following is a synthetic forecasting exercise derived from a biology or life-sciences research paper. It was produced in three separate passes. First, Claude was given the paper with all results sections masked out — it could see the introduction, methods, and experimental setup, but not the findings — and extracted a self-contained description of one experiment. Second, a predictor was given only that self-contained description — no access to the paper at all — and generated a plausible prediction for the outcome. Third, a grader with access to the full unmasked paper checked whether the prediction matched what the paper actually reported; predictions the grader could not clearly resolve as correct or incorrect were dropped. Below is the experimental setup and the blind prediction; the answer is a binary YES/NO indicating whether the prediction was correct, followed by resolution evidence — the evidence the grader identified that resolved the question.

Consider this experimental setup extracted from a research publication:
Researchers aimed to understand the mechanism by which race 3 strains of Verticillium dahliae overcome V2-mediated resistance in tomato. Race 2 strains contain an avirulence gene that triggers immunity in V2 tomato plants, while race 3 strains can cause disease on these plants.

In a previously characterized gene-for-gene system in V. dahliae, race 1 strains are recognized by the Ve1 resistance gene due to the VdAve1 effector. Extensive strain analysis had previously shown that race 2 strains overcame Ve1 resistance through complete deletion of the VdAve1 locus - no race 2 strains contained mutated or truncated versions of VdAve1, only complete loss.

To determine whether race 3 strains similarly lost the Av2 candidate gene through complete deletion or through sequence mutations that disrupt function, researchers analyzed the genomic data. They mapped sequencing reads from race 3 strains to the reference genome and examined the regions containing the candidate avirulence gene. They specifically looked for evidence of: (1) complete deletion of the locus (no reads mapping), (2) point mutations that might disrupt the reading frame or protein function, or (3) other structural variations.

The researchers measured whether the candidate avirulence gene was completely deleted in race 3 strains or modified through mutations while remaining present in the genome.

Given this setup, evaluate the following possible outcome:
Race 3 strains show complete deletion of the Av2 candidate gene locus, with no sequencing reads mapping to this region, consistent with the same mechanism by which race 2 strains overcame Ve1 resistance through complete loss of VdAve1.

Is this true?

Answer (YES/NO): YES